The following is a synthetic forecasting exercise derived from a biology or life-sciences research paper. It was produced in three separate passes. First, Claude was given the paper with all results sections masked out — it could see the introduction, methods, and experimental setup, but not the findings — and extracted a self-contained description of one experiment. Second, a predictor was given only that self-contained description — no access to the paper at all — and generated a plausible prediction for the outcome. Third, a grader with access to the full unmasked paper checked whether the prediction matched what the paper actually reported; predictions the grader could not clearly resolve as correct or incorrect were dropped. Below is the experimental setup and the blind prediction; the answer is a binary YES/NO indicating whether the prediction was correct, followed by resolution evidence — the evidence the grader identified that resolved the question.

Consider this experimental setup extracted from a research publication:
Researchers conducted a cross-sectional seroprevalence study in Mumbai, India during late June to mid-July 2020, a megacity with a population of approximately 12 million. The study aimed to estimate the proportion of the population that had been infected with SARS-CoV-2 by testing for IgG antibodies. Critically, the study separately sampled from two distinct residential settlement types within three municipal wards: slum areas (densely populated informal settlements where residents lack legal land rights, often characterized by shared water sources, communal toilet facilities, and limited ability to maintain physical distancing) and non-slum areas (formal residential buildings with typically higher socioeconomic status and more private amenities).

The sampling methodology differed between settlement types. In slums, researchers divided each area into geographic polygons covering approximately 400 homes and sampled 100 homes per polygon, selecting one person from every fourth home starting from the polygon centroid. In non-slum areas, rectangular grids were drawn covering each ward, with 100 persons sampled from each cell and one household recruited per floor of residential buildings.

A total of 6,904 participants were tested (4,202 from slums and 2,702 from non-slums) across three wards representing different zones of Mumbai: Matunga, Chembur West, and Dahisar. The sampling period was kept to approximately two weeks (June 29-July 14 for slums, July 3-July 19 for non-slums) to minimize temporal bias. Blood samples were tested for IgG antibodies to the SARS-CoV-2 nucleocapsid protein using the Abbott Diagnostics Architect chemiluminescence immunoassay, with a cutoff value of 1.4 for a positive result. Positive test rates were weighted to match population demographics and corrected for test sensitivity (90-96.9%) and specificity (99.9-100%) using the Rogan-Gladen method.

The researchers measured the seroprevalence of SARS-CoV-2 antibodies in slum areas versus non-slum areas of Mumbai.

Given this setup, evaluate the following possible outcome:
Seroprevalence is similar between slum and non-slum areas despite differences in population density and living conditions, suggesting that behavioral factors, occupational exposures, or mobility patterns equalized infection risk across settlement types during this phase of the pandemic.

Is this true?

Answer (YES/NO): NO